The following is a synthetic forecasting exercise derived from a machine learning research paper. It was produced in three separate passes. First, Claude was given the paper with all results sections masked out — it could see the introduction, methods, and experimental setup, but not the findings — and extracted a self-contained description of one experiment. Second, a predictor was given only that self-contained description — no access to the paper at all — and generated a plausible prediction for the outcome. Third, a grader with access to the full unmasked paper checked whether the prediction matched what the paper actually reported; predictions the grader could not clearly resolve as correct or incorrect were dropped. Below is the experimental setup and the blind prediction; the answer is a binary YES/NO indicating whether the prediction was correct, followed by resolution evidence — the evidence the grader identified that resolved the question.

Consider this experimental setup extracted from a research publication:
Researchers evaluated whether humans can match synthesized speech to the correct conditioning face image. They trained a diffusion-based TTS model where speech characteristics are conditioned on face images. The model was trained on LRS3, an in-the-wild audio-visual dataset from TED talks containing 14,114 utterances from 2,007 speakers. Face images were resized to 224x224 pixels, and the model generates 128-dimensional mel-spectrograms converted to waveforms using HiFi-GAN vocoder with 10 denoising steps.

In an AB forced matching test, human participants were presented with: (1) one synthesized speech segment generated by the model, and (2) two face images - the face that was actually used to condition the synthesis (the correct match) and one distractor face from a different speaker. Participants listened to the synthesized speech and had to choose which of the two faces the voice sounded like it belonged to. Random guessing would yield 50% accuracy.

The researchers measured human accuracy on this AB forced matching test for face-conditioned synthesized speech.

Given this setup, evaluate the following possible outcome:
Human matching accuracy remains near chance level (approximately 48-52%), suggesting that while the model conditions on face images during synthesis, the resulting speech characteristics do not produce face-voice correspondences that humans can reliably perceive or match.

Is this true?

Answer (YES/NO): NO